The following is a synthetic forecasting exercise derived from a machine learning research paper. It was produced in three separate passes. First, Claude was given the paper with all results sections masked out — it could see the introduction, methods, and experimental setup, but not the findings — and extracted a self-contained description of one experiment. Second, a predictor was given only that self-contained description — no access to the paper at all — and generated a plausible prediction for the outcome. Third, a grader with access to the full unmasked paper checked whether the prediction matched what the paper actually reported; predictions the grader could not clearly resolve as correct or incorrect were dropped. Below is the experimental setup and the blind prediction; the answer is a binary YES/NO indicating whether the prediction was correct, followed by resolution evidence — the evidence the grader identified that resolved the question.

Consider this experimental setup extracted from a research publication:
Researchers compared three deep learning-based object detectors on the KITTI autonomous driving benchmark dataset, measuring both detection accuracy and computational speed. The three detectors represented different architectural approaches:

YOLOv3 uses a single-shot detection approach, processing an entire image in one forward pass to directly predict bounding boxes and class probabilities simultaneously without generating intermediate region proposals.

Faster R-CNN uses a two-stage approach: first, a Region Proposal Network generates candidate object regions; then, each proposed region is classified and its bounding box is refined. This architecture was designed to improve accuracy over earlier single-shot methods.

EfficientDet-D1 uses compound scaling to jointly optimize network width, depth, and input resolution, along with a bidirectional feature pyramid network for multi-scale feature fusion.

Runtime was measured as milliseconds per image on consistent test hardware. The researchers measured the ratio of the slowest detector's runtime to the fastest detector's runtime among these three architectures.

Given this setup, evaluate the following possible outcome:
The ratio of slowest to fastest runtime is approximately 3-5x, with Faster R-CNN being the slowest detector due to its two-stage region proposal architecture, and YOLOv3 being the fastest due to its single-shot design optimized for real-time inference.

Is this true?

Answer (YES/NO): NO